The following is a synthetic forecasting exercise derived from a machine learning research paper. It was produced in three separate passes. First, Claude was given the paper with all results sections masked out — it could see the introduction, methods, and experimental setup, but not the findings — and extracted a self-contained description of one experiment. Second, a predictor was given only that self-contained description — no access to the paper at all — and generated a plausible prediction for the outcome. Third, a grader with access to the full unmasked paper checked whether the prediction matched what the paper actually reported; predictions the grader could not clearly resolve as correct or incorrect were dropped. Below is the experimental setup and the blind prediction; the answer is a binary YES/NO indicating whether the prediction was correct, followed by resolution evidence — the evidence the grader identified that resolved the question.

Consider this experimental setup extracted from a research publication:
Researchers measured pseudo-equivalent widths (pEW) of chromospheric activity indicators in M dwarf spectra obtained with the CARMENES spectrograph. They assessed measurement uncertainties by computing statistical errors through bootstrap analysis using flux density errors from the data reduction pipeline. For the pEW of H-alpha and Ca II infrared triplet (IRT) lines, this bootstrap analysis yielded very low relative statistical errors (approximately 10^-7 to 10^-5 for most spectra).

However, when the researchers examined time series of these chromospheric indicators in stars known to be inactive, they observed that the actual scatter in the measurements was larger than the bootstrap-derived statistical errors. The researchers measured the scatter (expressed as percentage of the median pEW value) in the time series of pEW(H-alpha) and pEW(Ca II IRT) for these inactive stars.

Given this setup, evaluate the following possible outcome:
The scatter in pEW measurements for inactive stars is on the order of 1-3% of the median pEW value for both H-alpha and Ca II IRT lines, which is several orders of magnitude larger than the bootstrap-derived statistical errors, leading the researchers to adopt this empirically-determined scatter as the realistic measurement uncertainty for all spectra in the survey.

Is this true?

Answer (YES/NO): NO